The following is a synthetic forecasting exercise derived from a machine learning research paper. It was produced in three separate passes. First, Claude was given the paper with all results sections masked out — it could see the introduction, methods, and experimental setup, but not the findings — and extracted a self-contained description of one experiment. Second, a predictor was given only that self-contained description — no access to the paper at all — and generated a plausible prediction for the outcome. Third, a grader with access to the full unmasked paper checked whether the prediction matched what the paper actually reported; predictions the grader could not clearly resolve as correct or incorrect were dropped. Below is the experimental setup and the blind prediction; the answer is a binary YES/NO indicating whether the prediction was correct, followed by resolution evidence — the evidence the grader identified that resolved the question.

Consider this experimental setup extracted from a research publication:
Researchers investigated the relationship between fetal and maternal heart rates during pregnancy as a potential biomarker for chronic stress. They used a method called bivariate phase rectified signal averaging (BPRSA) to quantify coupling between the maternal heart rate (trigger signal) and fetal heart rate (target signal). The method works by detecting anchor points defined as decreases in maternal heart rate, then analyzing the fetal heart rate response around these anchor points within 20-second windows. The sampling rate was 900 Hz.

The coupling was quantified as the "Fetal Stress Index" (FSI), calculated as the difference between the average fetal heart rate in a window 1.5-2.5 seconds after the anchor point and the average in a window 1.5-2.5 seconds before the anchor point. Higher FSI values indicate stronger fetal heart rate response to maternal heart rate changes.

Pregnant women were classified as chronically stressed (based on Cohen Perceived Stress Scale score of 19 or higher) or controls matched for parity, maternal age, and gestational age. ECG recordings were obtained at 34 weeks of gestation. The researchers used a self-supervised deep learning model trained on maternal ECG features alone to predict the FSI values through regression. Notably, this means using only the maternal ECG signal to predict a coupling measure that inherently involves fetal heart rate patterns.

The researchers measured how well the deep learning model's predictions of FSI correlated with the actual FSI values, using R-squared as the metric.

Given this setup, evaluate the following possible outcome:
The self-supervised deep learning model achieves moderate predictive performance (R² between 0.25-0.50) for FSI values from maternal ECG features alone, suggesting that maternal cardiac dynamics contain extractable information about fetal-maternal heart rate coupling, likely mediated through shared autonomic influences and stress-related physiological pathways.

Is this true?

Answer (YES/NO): NO